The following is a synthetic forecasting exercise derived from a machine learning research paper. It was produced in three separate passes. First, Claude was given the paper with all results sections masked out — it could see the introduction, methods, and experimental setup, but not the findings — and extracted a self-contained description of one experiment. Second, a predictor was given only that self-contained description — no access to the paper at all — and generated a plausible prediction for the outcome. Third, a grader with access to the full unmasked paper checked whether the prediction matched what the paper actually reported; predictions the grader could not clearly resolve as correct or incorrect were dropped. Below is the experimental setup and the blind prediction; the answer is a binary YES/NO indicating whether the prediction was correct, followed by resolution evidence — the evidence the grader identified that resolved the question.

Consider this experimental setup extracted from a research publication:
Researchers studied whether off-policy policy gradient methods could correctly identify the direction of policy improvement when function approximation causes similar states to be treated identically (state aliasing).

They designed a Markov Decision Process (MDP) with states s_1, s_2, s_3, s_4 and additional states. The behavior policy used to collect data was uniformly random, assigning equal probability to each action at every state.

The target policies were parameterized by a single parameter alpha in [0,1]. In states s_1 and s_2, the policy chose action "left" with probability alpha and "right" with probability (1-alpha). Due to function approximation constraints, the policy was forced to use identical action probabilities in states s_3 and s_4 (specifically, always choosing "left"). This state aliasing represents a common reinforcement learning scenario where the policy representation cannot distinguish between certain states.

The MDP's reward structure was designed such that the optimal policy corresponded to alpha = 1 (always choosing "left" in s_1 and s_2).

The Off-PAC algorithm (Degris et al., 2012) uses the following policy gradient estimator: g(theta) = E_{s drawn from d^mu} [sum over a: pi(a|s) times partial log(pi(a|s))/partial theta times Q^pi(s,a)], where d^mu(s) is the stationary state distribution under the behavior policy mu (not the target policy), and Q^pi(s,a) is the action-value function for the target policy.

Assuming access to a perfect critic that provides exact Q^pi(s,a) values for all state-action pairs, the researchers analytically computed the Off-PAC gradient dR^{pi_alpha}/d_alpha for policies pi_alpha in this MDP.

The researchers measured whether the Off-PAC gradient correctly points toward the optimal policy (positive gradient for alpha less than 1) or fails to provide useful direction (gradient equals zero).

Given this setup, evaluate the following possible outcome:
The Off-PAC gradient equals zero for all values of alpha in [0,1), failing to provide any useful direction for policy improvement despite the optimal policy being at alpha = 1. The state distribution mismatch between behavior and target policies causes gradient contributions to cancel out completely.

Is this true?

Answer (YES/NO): YES